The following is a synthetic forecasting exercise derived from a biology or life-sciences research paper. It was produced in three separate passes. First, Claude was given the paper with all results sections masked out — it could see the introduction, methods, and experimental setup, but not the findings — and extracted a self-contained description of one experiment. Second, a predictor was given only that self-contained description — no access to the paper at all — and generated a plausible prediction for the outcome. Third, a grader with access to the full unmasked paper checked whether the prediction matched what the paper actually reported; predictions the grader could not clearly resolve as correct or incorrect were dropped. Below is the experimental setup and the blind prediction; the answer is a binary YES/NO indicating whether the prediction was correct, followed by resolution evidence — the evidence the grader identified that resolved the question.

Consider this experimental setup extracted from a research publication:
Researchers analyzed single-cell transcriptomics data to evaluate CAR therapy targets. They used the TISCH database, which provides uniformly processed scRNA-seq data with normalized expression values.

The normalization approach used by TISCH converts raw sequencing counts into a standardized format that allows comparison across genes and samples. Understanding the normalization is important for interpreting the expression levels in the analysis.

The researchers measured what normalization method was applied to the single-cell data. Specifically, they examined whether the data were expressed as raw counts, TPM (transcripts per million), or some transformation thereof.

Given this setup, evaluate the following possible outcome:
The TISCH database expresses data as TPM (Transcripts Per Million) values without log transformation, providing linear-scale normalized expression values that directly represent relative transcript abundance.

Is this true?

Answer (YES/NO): NO